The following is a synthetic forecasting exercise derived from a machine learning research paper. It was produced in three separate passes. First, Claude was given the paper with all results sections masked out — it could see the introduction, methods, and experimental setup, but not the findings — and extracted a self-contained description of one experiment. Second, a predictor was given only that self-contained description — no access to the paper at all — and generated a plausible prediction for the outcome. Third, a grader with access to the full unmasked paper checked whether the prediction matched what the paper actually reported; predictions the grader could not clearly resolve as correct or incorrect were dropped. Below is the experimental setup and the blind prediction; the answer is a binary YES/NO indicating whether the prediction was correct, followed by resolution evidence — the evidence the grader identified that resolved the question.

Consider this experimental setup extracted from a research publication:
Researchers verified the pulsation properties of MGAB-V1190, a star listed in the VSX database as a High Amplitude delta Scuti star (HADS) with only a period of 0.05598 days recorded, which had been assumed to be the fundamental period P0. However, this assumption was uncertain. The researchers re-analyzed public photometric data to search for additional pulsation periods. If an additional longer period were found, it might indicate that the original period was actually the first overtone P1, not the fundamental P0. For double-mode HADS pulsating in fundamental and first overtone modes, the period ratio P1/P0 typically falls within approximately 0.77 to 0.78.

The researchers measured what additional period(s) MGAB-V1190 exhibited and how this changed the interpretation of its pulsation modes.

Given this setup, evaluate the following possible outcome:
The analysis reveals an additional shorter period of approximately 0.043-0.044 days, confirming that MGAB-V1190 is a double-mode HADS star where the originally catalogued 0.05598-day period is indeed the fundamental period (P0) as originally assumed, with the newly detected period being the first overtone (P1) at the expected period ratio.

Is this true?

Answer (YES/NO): NO